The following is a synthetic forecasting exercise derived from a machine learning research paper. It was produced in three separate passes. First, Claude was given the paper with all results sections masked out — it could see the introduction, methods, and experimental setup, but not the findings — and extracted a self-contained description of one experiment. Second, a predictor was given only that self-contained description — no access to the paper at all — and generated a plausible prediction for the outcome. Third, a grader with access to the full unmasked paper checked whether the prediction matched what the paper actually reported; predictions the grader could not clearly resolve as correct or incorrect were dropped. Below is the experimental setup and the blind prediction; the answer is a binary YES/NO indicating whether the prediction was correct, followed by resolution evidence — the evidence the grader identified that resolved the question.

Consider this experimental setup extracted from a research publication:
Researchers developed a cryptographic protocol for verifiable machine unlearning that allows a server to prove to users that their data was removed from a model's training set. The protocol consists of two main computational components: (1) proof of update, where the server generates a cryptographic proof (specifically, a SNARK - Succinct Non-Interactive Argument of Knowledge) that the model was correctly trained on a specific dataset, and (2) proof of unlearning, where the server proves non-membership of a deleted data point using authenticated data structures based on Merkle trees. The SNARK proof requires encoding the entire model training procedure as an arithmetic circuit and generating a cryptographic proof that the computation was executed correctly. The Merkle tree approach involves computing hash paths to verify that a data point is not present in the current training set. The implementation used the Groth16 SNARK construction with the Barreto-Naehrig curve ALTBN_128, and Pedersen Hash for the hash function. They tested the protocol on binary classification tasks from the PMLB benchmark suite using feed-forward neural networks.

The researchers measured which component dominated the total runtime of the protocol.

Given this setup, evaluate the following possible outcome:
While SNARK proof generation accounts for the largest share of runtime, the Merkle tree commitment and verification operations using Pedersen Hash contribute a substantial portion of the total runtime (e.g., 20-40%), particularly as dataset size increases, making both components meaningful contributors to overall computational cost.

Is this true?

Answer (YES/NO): NO